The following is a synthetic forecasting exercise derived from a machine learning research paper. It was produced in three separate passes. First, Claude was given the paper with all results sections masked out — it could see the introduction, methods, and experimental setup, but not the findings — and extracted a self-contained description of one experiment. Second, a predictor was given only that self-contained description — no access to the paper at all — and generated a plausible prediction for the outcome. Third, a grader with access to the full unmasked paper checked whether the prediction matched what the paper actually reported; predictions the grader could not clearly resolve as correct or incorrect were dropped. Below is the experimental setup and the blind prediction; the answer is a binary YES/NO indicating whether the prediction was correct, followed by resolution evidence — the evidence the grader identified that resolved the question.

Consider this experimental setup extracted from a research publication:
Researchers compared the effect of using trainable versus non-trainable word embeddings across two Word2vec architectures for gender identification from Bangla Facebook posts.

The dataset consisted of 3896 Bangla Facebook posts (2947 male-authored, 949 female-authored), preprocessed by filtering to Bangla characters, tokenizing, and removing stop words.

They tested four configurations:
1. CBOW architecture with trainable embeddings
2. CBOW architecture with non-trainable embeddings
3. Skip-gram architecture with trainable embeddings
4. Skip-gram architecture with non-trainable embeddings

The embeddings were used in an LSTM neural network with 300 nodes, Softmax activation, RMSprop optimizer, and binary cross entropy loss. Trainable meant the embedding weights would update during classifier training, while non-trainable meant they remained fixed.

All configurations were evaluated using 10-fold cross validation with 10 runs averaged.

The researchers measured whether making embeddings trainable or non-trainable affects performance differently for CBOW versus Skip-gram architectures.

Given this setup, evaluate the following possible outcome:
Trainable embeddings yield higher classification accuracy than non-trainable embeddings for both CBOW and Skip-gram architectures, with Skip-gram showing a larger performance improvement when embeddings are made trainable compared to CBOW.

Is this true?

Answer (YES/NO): NO